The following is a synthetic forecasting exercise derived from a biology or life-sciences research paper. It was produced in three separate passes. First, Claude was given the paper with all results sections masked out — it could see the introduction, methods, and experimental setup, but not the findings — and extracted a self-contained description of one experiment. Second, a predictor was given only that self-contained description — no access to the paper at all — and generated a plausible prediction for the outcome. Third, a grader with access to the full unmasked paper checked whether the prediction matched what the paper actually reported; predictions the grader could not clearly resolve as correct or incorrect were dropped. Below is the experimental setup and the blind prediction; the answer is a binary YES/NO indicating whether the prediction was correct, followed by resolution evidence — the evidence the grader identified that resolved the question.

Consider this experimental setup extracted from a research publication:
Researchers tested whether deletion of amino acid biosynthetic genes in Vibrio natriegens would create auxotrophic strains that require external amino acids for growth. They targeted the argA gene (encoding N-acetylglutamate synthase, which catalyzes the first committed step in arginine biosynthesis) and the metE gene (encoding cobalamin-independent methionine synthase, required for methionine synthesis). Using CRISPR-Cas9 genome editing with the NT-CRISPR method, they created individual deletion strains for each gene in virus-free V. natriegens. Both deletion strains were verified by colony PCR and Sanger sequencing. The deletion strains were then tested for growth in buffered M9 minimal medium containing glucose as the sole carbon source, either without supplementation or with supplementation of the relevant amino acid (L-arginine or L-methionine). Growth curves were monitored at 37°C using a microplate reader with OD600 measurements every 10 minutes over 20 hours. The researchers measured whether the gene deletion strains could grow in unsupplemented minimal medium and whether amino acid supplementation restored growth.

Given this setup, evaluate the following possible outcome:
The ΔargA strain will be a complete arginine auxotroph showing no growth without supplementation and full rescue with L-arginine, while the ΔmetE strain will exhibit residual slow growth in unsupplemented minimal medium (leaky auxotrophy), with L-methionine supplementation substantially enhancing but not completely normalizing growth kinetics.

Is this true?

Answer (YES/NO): NO